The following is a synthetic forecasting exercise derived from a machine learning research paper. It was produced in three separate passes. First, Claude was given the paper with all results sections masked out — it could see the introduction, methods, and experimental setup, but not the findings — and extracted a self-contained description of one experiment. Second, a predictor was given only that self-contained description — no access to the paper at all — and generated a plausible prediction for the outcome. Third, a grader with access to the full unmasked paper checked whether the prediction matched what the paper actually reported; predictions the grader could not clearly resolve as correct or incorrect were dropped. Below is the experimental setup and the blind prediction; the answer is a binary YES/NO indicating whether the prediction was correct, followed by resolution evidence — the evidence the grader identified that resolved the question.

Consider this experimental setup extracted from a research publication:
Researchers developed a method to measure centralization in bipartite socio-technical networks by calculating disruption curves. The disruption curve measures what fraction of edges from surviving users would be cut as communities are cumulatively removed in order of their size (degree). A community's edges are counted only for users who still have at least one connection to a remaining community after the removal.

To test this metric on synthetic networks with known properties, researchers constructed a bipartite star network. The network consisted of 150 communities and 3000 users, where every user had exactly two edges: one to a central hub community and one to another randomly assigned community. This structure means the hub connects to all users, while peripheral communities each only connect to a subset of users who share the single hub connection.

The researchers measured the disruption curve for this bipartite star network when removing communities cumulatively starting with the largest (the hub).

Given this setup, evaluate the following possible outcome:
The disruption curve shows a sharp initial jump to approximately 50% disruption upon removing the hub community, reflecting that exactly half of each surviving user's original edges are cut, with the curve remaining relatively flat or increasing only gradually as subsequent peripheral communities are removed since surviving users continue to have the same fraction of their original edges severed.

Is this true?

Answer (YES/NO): NO